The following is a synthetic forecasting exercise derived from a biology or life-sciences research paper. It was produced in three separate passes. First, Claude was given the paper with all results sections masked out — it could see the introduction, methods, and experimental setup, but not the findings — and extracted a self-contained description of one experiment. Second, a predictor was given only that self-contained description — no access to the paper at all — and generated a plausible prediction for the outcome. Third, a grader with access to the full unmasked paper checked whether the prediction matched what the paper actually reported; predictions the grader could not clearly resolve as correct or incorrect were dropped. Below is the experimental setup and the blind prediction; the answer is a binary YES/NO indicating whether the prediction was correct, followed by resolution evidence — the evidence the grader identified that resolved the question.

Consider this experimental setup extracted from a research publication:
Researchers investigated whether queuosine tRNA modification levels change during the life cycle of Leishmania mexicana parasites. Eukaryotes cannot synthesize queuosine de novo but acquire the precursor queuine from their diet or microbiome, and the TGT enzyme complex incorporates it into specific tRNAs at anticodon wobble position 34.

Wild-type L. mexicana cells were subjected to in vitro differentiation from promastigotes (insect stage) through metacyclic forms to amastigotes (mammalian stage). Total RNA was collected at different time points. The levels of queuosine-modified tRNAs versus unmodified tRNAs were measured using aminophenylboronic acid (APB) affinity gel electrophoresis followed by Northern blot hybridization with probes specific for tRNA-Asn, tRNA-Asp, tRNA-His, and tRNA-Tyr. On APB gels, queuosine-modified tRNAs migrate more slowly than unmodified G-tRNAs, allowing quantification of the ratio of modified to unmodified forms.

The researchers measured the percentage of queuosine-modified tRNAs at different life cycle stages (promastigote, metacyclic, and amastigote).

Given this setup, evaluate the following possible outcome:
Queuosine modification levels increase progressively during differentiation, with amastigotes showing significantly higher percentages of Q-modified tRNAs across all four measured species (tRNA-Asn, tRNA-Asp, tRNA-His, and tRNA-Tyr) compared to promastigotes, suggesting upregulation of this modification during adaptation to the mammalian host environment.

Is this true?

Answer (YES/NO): NO